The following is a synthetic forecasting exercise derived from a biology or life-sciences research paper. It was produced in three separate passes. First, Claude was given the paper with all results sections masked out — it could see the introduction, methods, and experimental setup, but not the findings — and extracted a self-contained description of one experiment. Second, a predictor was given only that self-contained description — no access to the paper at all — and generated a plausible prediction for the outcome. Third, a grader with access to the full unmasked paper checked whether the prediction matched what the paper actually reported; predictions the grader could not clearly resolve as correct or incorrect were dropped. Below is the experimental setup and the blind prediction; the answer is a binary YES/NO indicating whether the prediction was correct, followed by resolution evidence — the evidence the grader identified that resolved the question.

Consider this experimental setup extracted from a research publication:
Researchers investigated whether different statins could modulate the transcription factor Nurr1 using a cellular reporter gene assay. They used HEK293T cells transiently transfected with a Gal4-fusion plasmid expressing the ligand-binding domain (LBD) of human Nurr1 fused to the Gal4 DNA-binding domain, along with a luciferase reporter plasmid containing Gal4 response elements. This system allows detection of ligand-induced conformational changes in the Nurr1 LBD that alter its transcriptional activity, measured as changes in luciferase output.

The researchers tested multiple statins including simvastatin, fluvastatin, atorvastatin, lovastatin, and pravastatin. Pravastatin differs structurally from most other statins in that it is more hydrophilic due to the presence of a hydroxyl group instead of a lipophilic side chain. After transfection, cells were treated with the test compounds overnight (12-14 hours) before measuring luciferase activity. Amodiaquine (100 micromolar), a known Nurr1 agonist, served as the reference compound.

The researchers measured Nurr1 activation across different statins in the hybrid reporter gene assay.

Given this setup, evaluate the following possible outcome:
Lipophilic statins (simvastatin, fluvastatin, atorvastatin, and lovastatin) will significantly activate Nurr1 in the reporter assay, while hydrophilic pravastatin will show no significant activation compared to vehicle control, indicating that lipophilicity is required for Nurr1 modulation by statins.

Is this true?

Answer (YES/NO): YES